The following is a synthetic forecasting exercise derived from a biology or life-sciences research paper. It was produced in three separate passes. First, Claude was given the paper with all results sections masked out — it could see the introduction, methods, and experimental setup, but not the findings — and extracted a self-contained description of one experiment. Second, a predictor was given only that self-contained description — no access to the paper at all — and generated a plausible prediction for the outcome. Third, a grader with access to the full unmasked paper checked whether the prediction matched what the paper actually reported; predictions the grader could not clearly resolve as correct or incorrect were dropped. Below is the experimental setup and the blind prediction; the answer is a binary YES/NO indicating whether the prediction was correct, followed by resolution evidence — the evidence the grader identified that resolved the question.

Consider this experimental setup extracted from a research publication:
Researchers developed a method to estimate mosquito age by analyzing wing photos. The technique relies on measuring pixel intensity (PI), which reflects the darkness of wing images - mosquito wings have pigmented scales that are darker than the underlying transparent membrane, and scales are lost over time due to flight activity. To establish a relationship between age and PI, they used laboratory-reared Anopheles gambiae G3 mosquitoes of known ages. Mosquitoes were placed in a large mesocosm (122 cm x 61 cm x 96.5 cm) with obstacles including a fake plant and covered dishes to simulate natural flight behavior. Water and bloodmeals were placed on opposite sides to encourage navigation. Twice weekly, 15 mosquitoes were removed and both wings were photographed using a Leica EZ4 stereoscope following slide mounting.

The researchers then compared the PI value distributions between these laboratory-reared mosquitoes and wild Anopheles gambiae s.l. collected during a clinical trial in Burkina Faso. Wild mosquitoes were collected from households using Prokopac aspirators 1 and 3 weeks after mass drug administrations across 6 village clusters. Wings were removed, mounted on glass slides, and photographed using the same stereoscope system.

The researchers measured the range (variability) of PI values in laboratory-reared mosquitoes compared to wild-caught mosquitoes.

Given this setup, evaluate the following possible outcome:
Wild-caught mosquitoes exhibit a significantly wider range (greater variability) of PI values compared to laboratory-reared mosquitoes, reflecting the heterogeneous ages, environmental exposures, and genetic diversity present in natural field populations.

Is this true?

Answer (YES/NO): YES